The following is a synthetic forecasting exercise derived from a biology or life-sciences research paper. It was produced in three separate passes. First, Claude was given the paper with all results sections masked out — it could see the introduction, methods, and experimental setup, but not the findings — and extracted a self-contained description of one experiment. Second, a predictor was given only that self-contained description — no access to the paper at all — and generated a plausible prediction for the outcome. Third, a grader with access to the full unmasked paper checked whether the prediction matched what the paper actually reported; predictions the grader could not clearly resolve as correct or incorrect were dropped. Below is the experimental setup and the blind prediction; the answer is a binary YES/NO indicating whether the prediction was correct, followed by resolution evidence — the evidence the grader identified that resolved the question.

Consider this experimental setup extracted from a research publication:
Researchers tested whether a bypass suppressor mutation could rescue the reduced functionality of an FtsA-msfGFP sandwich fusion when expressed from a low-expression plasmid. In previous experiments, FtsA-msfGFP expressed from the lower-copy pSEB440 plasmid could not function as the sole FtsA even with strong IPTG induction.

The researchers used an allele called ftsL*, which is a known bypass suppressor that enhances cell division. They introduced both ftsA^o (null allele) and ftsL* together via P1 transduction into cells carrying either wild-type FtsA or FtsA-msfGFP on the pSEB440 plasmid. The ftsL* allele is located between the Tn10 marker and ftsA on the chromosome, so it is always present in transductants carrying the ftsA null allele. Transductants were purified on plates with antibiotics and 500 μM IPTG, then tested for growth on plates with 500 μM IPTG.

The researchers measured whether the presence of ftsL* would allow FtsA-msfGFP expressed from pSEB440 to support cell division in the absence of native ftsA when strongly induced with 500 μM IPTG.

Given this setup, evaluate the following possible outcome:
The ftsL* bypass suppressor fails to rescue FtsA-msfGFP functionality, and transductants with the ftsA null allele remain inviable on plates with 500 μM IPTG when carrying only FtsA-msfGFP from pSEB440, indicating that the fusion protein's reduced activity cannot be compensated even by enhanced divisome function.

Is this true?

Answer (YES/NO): NO